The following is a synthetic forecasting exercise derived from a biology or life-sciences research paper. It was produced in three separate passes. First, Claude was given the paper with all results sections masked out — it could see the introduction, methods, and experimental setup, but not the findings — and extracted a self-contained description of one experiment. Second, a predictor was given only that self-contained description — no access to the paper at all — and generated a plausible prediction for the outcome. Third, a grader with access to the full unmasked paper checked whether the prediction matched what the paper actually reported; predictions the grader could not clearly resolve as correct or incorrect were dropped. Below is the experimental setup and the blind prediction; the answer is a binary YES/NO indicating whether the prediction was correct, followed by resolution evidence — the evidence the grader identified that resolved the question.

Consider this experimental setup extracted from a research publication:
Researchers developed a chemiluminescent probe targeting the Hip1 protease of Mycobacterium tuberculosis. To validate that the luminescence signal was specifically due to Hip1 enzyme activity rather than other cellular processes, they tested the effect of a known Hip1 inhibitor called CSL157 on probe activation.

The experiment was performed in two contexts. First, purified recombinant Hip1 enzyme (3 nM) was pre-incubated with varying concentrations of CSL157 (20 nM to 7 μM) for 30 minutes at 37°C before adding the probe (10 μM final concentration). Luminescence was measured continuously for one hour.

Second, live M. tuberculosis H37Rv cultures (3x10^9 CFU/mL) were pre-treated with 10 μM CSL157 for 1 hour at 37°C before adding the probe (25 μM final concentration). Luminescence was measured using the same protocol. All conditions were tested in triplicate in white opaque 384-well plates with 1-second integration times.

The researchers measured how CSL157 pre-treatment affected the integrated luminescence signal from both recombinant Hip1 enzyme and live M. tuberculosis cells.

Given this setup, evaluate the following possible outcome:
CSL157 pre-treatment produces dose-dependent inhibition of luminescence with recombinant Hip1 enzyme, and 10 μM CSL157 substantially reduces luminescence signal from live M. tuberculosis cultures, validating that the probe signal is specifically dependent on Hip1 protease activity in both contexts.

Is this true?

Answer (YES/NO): YES